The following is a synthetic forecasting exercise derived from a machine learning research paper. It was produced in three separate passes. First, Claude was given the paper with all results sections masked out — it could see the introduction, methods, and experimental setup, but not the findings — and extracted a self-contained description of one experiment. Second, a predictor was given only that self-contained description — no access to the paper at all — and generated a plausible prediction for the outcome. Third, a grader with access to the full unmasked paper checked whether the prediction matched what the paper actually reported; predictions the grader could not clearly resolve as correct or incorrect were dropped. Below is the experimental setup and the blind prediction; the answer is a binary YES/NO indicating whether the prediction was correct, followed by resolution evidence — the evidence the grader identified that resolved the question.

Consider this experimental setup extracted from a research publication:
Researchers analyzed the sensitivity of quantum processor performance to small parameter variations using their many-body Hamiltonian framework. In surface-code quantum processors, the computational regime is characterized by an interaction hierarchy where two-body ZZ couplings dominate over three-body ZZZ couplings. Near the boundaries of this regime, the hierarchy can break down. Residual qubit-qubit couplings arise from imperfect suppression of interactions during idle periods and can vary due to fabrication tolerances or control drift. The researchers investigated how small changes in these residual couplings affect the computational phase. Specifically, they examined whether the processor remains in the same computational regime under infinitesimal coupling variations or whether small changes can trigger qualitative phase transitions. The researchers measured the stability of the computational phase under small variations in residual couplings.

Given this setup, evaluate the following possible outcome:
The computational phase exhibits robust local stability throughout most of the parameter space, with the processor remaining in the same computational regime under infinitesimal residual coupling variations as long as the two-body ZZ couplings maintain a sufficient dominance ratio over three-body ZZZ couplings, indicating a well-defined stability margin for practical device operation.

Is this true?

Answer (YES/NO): NO